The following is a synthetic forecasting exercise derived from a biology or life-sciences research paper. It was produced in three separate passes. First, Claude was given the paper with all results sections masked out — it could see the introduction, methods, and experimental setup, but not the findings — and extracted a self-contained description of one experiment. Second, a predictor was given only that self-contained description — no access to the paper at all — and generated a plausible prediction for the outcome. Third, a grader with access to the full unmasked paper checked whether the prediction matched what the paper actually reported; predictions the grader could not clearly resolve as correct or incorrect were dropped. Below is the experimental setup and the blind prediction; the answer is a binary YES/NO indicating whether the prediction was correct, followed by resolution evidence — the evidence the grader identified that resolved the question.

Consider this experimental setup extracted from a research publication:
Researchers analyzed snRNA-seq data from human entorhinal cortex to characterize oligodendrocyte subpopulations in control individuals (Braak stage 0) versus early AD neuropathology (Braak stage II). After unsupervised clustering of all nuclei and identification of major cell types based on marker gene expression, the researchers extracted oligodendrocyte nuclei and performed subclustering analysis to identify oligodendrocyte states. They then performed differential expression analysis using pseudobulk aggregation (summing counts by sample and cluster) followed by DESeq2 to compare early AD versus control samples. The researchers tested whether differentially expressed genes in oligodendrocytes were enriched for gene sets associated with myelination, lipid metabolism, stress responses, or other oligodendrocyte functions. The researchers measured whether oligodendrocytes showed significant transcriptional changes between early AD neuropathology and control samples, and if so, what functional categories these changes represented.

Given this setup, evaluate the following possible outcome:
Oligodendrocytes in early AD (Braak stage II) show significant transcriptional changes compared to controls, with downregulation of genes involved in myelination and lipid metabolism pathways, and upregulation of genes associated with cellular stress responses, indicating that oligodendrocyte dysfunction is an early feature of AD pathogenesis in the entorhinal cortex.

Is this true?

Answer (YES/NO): NO